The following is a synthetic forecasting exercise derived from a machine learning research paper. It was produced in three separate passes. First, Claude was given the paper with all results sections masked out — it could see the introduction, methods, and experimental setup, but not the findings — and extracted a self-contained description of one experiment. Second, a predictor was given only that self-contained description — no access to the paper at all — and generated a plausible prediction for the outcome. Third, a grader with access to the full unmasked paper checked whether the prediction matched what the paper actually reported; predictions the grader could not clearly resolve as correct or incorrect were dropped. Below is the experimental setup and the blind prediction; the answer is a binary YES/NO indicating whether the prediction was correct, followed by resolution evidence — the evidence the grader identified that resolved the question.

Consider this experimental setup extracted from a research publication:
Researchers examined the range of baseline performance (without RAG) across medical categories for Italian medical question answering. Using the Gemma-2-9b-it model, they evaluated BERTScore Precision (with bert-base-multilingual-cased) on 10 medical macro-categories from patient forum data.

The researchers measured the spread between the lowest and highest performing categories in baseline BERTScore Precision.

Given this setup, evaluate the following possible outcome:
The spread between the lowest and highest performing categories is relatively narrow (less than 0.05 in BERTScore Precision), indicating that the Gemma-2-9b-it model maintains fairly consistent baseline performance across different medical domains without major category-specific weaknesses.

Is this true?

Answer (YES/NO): YES